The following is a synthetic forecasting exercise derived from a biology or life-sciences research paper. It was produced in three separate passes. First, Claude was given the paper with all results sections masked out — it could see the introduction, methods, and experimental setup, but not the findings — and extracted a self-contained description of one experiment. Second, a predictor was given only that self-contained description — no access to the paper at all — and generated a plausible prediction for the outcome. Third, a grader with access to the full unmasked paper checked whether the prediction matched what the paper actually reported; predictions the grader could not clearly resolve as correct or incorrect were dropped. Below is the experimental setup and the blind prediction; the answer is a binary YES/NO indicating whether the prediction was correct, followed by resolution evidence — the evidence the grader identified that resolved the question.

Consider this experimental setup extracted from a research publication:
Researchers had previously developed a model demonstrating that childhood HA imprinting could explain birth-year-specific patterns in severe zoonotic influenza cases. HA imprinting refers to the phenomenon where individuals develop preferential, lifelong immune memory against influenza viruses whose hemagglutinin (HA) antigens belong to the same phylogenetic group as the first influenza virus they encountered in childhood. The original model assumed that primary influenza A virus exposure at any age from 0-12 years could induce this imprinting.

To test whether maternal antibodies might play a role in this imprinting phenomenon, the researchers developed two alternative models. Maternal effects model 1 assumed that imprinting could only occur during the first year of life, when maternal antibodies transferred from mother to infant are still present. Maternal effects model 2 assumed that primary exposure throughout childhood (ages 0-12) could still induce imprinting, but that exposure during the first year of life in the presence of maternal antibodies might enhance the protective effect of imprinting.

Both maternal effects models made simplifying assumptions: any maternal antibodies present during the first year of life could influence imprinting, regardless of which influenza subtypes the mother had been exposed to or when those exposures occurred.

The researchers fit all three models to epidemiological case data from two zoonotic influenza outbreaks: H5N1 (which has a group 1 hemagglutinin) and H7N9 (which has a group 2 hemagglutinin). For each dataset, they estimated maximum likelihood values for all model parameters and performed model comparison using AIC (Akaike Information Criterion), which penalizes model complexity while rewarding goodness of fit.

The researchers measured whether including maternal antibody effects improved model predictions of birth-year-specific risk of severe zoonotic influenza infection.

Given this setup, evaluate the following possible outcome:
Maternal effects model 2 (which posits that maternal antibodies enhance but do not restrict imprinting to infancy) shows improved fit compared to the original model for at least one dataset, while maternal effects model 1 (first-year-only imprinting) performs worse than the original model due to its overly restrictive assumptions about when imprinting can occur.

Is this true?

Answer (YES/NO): NO